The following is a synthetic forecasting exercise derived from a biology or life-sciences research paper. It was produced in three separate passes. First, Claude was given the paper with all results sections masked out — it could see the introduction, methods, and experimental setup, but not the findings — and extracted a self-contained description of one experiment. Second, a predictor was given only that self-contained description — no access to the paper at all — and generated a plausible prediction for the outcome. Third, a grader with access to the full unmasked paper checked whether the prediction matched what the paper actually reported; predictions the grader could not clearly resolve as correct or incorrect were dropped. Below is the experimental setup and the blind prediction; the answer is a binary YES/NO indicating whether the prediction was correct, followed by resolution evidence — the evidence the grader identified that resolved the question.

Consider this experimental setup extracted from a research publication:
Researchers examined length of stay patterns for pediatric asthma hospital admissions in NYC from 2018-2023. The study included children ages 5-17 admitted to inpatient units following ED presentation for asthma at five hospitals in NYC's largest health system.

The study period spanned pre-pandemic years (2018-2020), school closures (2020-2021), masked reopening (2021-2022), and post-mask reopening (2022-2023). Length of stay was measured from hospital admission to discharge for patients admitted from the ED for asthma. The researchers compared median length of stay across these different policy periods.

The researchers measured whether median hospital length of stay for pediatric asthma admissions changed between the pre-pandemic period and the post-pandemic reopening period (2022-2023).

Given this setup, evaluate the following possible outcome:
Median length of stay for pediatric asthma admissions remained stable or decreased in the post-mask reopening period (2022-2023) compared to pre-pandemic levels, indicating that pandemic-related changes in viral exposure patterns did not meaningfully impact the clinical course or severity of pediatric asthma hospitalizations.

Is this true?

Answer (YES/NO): NO